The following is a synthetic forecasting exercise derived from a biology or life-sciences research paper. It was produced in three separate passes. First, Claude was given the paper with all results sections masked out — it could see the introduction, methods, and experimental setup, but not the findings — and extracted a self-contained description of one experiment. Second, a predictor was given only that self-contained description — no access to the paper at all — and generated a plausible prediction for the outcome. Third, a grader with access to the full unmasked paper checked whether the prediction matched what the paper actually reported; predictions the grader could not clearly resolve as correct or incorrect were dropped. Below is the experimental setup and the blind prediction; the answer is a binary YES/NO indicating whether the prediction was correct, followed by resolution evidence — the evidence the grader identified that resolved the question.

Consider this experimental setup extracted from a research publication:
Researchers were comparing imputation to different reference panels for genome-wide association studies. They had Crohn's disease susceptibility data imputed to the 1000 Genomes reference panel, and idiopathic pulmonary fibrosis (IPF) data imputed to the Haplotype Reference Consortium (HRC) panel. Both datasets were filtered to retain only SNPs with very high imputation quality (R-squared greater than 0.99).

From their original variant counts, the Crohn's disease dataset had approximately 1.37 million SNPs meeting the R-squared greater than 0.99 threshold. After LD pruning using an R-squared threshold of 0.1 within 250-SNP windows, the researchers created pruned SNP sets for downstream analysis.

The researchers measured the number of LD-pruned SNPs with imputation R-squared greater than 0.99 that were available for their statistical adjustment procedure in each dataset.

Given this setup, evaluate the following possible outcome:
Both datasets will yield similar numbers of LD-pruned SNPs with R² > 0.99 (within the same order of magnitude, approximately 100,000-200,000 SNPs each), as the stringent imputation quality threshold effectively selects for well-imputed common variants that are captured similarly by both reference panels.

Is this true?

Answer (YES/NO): NO